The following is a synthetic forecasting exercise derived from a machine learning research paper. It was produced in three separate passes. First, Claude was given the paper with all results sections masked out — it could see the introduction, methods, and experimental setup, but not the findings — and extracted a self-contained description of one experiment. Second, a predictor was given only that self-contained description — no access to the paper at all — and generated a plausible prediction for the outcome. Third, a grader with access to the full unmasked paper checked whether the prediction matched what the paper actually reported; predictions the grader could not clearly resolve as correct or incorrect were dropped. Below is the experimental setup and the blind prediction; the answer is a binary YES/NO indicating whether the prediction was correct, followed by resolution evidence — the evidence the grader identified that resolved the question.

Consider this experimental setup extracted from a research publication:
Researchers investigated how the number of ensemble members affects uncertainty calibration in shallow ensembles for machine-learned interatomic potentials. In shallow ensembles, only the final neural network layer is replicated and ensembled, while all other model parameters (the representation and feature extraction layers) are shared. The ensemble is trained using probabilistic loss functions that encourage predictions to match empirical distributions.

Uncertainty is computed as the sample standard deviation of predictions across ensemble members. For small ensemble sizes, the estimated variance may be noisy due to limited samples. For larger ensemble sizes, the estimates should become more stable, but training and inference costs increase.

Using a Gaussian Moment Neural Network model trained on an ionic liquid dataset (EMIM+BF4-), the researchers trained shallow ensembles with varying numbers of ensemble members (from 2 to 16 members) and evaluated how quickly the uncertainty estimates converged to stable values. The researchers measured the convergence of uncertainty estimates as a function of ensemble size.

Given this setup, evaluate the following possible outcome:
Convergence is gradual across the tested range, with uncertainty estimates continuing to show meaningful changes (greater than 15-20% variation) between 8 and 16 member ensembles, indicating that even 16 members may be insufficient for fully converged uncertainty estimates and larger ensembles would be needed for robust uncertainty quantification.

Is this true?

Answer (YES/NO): NO